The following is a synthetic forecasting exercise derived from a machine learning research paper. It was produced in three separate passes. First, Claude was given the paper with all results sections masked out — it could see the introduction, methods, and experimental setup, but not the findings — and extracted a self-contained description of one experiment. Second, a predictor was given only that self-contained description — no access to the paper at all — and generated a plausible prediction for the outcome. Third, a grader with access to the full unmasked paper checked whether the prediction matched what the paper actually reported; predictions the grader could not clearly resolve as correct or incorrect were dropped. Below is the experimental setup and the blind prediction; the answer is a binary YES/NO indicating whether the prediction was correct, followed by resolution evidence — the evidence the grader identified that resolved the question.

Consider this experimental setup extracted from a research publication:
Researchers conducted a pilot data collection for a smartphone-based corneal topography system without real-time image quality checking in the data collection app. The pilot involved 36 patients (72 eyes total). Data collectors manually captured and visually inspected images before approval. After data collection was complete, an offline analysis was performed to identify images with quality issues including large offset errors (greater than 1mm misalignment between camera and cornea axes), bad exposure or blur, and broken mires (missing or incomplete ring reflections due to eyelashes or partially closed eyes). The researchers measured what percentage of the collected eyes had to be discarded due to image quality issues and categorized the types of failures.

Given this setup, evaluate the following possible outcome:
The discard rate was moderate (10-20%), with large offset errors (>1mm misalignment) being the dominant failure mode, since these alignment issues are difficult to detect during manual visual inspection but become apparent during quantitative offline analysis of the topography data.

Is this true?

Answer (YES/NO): NO